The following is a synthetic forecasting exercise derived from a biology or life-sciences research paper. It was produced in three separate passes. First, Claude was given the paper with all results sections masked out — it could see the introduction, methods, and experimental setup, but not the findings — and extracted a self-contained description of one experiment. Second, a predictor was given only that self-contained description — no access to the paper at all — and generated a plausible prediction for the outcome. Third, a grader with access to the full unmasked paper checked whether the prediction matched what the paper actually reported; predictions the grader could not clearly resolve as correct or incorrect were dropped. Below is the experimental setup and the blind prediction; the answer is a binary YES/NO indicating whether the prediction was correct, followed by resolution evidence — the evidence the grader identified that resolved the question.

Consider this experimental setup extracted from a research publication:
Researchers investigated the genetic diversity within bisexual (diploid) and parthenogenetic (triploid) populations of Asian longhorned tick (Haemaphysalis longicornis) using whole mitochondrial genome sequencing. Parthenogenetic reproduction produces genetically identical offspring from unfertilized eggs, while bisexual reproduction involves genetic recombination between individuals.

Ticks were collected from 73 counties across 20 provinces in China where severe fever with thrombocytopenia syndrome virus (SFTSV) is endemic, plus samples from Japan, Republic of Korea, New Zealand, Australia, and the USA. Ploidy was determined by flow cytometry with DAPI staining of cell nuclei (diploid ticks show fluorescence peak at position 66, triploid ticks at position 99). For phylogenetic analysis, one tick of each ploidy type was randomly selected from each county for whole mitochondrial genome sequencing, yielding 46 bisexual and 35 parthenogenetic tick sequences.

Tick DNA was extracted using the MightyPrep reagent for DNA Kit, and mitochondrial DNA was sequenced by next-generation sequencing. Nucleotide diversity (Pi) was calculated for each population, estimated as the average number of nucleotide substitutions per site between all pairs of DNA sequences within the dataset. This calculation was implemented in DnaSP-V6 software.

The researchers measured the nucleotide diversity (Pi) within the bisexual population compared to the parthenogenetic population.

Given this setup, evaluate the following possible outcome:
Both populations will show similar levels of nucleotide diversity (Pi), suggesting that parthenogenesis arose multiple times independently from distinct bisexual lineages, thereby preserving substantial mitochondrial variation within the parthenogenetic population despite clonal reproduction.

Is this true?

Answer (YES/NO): NO